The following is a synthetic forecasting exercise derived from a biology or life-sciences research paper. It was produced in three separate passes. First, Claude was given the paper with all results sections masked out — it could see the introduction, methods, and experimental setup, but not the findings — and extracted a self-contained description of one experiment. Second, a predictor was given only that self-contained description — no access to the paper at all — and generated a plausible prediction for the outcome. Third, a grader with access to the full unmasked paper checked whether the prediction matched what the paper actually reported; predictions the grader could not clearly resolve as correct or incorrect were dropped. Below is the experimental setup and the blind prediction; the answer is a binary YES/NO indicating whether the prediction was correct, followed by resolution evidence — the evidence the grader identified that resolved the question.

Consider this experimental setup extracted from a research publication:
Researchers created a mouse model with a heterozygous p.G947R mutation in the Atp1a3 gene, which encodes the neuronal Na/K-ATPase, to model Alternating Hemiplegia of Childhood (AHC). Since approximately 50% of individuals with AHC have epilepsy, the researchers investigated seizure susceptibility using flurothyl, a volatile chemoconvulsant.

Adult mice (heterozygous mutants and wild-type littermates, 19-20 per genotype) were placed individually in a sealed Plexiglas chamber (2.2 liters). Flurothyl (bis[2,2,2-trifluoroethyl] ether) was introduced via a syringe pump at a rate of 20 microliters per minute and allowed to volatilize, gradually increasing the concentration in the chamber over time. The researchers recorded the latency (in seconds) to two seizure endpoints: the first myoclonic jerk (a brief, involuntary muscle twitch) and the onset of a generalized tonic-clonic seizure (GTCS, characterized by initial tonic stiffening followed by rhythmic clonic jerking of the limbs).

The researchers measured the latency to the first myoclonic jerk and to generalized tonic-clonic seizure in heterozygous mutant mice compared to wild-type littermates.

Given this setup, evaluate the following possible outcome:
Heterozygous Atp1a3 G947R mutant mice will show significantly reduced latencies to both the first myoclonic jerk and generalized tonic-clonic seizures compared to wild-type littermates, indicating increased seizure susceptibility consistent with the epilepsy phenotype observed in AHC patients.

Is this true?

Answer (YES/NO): NO